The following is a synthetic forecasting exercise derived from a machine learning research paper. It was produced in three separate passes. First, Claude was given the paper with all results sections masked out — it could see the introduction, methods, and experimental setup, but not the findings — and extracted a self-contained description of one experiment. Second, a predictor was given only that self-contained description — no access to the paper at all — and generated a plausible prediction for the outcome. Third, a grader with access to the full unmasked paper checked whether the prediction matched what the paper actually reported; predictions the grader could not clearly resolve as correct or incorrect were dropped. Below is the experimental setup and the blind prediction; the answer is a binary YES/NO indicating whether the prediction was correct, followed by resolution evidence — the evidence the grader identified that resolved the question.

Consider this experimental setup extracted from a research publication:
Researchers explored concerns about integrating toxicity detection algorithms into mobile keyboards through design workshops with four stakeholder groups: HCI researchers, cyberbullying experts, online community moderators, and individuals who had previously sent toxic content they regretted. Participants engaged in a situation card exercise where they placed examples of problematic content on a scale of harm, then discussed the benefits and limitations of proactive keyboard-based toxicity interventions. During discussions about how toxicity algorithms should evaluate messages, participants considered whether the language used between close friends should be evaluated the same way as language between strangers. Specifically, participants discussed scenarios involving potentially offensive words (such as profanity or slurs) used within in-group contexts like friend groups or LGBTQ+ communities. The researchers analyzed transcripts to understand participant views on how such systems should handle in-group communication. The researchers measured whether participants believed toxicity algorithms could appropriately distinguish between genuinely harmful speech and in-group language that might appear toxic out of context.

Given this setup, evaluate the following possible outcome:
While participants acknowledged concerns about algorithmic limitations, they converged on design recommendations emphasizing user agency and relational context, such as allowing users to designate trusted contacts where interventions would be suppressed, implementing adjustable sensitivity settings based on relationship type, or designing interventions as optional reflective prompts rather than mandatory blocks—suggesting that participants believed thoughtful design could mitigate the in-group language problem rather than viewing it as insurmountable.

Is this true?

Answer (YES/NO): NO